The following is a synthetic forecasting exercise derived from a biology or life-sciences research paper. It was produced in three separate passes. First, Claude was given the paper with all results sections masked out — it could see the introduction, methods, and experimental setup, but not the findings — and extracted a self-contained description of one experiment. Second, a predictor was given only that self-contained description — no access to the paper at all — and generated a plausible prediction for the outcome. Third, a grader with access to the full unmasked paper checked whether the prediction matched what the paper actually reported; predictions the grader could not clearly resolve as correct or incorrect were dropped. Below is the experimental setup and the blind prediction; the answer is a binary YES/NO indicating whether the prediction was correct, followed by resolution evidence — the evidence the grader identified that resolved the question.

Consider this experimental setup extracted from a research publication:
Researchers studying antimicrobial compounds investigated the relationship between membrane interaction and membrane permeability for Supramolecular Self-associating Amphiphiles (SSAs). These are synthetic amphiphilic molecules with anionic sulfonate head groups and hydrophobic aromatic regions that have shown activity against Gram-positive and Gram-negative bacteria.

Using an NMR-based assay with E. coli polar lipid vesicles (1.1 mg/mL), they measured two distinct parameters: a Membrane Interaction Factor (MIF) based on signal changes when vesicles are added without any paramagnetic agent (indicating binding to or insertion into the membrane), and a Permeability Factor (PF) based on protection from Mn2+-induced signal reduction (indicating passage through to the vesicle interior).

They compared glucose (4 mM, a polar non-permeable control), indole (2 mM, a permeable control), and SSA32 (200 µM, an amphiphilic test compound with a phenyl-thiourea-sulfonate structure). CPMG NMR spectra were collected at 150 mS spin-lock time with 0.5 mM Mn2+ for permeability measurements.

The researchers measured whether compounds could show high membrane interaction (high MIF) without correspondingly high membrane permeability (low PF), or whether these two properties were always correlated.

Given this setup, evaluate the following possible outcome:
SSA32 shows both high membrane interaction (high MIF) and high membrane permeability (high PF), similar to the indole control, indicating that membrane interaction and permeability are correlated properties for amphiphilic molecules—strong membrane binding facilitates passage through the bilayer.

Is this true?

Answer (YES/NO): NO